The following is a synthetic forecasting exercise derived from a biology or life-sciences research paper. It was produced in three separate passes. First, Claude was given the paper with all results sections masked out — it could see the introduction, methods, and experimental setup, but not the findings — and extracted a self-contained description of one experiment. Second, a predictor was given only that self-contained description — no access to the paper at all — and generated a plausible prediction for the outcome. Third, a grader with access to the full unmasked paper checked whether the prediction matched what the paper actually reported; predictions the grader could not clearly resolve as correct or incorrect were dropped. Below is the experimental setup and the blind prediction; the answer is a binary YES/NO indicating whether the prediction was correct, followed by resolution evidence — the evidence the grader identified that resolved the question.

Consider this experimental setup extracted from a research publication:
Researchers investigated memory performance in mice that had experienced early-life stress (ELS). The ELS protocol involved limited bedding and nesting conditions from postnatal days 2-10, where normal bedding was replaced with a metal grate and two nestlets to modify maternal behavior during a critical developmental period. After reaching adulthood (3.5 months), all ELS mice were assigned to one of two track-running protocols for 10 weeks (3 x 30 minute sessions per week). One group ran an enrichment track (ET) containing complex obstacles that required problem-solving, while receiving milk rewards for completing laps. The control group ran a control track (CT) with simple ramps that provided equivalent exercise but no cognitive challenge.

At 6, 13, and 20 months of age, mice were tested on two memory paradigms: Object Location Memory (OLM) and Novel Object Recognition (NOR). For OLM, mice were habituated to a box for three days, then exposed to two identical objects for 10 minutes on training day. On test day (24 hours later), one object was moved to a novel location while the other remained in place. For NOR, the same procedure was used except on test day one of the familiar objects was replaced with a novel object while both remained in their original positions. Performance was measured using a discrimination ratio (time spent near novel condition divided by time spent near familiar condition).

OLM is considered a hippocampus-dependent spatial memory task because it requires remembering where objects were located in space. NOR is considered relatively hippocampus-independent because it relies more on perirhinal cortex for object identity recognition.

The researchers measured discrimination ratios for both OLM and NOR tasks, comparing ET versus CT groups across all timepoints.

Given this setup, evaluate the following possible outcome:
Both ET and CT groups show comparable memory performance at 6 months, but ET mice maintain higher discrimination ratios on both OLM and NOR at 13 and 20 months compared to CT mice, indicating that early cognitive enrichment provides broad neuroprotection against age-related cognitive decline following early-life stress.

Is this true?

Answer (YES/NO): NO